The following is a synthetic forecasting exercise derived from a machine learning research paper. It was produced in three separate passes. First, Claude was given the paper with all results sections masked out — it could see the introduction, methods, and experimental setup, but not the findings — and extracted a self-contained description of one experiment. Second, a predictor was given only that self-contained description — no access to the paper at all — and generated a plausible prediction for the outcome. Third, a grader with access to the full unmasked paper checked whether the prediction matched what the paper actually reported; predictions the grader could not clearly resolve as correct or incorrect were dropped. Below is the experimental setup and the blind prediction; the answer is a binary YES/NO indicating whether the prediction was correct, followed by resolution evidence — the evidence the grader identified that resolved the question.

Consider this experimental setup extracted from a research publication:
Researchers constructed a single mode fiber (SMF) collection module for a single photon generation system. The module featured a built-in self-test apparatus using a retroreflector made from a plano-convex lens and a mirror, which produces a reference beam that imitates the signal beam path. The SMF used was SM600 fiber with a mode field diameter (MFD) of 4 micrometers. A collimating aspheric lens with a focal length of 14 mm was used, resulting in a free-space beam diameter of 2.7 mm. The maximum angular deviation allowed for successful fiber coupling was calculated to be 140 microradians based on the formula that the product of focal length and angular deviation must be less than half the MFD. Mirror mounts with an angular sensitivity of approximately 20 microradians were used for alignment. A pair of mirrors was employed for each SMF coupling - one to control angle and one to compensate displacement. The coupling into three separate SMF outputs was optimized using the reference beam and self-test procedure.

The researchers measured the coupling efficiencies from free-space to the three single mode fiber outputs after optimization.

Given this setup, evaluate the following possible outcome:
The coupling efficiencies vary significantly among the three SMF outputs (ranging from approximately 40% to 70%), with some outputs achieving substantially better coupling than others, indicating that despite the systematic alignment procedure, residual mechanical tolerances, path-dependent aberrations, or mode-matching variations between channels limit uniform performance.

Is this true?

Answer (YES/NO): NO